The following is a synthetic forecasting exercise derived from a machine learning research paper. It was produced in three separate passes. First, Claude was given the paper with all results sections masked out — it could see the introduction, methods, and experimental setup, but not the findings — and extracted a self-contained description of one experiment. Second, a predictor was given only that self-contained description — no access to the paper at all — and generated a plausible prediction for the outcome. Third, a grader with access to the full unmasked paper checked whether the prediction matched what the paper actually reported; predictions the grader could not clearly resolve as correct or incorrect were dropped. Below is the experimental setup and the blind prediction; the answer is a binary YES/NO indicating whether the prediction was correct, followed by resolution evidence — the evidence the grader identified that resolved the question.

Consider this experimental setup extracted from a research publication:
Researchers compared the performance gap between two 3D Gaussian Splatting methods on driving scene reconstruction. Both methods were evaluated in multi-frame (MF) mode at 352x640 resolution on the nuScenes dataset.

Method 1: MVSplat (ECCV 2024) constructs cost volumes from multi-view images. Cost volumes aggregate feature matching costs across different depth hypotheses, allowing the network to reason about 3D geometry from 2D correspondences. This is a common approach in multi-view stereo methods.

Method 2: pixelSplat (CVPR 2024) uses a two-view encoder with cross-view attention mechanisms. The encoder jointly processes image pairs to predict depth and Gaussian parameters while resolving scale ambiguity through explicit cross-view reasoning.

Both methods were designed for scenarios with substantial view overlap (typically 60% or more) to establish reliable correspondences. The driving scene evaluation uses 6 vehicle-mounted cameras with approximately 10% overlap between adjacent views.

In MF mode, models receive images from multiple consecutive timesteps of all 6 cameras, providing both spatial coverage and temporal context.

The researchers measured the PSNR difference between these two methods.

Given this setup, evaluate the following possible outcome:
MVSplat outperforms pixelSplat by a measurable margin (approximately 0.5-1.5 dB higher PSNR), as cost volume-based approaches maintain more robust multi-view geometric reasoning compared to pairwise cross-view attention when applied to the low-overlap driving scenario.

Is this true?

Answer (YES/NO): NO